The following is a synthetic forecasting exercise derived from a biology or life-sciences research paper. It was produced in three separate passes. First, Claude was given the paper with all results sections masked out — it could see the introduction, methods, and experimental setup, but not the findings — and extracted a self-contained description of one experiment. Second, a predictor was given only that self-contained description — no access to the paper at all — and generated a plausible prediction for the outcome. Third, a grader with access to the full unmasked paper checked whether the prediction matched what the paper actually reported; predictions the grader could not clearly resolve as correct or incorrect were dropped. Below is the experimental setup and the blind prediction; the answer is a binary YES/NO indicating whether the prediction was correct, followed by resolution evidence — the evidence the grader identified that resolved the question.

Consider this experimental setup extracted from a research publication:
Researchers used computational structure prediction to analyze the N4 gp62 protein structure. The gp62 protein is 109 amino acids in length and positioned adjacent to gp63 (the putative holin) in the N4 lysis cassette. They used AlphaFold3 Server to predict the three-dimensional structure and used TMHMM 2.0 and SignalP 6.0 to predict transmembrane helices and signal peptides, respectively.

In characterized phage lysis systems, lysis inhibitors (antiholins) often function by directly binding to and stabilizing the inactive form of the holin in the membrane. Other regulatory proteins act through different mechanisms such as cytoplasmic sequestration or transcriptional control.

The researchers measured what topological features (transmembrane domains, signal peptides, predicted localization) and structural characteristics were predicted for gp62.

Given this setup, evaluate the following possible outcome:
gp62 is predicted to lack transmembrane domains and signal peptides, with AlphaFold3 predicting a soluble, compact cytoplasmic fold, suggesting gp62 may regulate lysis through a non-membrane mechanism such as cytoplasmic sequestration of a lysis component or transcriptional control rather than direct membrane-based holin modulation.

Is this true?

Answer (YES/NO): NO